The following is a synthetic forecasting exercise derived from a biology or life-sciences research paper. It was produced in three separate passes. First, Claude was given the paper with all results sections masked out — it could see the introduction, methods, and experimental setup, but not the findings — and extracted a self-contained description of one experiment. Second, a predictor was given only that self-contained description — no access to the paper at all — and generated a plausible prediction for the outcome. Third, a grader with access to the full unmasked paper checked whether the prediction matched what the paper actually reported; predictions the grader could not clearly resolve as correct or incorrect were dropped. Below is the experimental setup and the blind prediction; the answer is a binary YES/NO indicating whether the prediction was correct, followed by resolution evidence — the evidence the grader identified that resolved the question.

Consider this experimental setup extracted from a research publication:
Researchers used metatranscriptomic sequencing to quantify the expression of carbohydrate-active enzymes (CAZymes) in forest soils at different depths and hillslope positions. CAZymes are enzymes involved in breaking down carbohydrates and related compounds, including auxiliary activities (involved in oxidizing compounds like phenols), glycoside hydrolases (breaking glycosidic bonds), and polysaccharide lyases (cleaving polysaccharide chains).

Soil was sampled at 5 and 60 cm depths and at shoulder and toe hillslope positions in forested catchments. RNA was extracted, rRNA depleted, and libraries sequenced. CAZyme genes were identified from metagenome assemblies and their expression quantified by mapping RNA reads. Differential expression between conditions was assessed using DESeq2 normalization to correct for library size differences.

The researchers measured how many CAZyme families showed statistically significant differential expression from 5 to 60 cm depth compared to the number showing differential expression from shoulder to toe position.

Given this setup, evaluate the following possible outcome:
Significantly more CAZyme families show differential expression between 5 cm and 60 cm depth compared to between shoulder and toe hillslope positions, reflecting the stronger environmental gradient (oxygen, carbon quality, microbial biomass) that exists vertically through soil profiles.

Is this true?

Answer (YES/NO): NO